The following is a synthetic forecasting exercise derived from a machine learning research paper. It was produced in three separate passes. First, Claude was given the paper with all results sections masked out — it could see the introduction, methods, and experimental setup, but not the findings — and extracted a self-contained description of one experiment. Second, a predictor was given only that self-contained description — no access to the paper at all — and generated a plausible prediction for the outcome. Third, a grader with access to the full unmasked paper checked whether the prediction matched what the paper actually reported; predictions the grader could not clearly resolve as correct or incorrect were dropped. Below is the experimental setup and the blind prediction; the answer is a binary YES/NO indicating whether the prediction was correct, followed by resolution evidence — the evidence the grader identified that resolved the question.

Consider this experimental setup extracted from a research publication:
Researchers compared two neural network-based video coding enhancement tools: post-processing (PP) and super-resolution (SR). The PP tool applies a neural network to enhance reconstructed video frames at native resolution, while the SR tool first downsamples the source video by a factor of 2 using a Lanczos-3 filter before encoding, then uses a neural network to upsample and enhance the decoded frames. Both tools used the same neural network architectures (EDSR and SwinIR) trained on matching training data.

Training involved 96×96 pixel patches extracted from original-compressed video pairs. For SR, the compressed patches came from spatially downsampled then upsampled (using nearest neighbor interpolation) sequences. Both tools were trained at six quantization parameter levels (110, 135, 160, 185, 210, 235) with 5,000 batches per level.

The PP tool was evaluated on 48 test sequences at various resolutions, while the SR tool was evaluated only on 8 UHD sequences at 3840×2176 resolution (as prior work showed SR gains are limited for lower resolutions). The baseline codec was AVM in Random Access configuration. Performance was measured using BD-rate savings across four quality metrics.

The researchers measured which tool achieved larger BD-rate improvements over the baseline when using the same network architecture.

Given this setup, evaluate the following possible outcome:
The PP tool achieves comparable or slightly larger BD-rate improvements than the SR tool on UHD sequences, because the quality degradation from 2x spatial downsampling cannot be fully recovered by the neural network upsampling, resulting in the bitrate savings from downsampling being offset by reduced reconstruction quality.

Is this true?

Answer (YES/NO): NO